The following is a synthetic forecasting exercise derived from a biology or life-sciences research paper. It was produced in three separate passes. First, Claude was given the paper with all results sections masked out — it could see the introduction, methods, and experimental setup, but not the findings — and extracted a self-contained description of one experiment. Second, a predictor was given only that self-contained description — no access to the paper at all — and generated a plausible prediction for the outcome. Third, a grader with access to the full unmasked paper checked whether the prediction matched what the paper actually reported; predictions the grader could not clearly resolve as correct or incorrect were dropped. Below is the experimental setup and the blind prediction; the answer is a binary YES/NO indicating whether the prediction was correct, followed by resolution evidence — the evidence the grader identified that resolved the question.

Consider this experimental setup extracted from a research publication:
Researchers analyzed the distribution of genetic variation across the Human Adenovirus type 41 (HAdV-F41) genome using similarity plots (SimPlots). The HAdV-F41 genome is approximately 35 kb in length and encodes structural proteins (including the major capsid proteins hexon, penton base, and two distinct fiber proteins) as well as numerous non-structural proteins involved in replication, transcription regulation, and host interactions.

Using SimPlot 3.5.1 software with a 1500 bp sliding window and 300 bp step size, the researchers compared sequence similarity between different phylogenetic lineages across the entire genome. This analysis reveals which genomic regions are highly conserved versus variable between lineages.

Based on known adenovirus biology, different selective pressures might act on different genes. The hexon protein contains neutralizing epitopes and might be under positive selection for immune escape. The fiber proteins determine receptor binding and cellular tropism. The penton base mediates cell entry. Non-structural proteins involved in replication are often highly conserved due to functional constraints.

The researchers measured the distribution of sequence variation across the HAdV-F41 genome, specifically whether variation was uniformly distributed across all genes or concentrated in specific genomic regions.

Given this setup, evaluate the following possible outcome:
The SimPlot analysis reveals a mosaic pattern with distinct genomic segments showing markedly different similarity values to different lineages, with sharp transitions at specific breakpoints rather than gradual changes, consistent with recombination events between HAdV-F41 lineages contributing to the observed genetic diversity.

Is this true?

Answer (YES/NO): NO